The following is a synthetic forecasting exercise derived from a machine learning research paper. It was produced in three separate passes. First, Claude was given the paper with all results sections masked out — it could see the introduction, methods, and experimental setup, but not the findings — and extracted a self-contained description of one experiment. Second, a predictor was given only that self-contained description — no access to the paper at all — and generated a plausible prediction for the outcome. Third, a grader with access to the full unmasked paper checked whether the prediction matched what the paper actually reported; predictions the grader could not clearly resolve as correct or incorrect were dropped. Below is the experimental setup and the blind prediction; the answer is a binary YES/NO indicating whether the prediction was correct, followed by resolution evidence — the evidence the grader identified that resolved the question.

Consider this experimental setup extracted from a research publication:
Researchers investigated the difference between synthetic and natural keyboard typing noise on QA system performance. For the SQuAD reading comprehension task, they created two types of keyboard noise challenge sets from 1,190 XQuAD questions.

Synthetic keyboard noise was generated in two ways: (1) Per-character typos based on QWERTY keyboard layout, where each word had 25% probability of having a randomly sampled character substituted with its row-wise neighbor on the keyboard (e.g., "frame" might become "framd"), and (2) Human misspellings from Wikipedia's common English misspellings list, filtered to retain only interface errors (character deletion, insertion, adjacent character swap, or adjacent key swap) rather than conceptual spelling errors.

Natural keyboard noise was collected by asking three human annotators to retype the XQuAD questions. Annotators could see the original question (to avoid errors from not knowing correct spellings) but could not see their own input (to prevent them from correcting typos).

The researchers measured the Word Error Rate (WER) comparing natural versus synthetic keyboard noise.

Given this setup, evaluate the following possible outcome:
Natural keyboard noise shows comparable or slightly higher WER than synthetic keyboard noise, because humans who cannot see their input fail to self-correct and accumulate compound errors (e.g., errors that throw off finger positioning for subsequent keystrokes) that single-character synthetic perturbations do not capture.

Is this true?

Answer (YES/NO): NO